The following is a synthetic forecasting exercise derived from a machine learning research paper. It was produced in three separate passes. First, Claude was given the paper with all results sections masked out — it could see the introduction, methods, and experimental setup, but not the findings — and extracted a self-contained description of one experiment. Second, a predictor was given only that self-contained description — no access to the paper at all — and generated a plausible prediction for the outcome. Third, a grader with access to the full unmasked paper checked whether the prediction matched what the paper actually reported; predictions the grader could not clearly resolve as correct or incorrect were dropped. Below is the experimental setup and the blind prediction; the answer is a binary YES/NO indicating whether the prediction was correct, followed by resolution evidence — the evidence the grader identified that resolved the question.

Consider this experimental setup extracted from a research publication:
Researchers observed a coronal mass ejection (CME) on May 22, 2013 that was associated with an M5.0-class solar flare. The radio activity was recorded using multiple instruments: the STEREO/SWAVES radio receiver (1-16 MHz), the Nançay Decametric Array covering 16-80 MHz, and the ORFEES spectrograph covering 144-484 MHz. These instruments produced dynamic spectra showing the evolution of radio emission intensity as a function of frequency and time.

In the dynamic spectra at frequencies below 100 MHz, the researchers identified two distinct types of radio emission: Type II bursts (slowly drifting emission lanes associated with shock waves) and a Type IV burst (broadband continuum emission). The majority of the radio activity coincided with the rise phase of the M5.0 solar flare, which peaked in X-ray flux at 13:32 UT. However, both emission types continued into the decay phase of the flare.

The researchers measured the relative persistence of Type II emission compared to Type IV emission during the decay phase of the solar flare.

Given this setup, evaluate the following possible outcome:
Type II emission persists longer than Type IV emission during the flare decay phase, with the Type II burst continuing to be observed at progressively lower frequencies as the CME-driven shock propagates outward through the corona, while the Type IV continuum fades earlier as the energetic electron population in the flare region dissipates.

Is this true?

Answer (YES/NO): YES